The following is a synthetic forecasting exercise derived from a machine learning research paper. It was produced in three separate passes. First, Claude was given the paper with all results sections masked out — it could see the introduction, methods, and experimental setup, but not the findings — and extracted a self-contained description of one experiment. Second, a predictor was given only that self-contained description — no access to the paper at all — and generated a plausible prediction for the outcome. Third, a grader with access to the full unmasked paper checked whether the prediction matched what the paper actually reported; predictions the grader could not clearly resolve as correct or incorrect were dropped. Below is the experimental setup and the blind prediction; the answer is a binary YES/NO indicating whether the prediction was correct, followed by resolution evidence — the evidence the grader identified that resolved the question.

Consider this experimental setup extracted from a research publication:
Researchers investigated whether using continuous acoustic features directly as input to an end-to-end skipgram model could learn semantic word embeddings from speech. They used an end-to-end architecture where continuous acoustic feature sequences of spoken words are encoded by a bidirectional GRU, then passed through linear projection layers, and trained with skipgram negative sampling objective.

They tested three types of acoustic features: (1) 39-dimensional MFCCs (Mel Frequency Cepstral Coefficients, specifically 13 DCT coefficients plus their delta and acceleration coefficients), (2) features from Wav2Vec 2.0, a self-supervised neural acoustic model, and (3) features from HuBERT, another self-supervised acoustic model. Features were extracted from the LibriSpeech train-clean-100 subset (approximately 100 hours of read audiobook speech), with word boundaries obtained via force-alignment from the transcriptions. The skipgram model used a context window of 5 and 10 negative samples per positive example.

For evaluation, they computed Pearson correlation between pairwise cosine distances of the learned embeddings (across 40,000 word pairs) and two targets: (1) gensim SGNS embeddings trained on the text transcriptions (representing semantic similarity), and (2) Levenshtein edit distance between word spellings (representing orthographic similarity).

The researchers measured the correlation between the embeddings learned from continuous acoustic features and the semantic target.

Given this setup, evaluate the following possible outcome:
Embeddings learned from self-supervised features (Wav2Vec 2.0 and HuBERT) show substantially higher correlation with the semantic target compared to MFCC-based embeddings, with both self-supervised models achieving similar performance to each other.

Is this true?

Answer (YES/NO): NO